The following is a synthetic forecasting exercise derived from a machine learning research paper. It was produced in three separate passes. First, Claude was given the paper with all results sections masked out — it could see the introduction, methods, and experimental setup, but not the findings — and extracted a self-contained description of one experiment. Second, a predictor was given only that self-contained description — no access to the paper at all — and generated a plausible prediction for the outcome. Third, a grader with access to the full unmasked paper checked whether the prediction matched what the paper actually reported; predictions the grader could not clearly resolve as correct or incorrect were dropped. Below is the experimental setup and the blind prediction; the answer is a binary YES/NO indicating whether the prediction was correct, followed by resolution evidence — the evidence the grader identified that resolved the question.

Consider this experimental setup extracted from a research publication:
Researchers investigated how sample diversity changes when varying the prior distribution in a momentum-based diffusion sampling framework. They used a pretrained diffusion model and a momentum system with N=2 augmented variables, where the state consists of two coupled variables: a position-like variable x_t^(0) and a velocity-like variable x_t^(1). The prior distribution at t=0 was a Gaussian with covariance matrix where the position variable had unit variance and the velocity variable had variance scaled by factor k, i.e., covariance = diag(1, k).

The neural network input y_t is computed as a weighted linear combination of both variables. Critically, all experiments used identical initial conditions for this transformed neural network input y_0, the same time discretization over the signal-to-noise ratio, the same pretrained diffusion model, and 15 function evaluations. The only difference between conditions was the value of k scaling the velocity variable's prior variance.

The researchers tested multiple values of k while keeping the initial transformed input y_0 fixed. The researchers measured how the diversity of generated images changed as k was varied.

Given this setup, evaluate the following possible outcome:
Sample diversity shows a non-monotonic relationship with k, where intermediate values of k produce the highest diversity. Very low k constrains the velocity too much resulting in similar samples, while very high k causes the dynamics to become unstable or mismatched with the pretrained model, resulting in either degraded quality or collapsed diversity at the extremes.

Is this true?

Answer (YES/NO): NO